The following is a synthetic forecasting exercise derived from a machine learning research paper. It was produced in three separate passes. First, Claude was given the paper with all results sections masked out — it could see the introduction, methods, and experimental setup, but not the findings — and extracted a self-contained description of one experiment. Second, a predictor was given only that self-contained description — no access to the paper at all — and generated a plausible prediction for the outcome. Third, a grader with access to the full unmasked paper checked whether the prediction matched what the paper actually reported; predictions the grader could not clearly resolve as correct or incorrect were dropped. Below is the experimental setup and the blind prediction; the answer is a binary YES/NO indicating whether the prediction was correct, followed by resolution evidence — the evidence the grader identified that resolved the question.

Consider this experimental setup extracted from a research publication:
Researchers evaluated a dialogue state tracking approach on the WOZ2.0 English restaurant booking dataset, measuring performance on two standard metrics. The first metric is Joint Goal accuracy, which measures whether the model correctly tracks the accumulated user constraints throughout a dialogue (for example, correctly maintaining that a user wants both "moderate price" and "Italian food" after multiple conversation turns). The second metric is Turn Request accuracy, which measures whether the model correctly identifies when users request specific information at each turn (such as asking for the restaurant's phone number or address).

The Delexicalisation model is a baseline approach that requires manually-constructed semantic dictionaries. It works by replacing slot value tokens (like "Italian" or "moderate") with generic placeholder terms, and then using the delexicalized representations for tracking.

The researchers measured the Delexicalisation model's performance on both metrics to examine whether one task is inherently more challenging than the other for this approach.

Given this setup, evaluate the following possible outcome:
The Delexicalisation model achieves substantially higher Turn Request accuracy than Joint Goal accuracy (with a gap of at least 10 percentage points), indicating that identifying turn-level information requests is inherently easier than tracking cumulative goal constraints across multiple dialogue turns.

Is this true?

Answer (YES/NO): YES